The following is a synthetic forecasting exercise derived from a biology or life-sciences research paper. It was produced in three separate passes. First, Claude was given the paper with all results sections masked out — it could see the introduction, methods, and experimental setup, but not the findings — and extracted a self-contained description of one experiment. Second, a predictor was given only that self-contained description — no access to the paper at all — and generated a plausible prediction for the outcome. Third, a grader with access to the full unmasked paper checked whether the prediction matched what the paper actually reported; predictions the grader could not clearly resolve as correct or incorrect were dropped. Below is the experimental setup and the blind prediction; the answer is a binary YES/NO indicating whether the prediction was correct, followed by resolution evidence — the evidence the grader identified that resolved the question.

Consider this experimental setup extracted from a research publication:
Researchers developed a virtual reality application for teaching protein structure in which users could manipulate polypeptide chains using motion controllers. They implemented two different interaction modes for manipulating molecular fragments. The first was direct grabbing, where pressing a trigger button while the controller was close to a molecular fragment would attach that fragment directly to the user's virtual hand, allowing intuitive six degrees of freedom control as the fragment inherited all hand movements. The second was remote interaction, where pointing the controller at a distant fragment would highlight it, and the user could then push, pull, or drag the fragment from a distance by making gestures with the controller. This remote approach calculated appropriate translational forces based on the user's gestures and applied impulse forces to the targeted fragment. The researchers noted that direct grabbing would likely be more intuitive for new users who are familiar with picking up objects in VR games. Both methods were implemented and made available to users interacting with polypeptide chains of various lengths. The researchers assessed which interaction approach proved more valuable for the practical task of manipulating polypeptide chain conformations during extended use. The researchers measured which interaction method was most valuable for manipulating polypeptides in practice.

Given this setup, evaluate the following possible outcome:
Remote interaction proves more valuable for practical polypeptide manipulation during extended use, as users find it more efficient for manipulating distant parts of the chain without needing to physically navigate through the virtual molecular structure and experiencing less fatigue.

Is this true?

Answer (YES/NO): YES